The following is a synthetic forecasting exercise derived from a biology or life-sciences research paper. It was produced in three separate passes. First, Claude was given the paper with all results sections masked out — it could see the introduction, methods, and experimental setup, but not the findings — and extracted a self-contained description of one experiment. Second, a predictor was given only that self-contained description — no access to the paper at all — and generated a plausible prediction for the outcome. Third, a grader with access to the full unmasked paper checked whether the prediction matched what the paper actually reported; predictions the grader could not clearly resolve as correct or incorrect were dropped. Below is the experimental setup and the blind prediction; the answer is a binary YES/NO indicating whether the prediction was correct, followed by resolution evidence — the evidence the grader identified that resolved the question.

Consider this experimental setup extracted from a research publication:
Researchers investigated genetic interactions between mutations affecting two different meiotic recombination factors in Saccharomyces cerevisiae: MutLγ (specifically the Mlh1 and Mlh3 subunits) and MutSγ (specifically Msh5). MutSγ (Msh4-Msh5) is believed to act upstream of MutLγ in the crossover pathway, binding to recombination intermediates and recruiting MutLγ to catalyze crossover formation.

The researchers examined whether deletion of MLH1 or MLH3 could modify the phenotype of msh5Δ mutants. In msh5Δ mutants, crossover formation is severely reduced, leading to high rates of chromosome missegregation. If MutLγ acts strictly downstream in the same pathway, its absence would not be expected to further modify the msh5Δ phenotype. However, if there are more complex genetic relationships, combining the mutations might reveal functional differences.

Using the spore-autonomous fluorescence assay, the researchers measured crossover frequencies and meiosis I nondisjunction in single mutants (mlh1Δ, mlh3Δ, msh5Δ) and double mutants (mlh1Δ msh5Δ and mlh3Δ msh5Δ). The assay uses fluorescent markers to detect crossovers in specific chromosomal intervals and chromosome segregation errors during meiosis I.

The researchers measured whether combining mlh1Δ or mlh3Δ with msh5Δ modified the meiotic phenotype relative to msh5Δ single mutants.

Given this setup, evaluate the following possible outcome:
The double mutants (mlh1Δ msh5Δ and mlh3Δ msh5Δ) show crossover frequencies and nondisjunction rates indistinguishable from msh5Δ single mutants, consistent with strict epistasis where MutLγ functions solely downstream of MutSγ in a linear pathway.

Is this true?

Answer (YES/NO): NO